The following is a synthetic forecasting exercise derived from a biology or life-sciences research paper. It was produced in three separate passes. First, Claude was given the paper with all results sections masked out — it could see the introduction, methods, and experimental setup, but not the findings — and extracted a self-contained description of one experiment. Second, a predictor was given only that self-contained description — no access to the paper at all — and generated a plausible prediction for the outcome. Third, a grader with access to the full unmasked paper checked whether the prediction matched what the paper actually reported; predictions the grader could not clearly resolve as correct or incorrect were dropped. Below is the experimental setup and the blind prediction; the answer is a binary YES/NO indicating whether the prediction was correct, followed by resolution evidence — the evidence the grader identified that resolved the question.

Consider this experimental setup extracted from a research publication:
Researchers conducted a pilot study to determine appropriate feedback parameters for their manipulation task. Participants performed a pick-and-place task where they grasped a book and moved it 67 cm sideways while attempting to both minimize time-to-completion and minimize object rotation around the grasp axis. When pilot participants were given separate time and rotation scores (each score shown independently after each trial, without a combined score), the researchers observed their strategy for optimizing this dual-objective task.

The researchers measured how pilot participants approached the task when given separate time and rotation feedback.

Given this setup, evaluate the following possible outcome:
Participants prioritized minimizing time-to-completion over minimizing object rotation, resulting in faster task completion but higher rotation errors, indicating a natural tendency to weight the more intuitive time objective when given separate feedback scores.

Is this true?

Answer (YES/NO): NO